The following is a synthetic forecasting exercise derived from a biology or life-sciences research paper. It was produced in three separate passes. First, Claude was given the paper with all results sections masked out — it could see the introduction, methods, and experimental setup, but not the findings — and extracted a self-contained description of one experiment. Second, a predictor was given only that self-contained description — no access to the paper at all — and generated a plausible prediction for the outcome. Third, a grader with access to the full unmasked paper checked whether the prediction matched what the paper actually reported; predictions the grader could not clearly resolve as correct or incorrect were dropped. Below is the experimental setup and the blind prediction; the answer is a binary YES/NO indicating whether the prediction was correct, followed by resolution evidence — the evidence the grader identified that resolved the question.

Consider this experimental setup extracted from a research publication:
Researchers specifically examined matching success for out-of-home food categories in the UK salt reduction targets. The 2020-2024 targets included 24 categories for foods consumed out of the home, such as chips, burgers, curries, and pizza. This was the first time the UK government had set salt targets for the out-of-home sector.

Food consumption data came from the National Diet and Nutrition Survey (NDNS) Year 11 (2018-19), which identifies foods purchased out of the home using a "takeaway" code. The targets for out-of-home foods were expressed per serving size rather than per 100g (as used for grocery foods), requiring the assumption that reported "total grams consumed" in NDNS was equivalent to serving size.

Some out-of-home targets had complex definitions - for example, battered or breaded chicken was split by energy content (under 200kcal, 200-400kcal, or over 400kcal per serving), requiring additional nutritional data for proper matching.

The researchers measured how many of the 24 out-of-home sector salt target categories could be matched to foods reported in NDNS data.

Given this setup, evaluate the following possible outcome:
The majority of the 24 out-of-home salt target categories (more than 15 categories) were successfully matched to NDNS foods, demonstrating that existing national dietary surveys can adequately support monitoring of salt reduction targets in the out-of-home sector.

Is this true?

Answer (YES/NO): NO